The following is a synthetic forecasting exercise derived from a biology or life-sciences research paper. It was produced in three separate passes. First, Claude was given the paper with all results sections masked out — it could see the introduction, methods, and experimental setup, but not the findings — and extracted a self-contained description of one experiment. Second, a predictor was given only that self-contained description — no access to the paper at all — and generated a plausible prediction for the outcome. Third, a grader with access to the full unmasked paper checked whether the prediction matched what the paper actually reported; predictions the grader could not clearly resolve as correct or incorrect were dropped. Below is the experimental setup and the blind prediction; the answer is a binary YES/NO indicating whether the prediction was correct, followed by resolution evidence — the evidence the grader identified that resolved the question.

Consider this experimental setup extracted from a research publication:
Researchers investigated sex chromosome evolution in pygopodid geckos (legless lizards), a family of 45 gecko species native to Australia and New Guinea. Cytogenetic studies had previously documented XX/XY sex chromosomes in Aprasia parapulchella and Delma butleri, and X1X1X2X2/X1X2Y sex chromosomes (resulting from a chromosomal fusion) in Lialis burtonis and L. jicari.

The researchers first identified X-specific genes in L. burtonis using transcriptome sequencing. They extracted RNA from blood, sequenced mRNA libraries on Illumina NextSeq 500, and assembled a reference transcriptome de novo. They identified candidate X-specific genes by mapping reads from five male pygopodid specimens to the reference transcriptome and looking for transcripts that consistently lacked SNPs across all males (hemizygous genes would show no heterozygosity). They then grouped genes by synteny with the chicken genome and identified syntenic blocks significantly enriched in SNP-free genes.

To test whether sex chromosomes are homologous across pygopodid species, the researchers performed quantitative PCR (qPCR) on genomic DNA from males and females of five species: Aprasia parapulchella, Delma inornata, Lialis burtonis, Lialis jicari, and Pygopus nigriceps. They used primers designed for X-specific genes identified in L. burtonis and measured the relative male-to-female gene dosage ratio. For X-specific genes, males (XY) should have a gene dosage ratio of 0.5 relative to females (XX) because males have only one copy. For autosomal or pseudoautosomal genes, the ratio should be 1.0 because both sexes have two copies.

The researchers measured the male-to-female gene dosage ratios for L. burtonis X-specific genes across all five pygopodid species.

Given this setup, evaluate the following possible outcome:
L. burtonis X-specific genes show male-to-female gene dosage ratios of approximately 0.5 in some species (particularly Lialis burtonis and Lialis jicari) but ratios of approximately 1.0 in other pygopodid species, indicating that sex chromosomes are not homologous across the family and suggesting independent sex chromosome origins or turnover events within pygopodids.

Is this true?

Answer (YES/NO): NO